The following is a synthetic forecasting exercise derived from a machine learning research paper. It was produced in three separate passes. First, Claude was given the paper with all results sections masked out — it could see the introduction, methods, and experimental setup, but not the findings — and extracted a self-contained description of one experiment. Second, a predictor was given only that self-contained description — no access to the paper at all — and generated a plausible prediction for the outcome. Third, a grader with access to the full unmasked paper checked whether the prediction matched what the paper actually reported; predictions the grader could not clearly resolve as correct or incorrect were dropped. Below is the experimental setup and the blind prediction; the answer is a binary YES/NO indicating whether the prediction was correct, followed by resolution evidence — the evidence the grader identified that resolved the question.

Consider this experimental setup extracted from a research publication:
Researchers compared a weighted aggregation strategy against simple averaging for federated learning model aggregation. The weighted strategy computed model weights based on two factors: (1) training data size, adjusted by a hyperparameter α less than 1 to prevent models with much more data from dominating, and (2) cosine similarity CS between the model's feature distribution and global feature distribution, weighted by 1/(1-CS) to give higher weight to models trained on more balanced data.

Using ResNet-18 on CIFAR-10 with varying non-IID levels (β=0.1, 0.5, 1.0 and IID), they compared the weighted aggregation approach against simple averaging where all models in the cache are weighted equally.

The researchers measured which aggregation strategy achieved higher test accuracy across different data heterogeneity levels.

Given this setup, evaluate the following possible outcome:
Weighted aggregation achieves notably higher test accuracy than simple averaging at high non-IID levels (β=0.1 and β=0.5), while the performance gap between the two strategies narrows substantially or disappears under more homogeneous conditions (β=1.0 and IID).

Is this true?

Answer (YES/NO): NO